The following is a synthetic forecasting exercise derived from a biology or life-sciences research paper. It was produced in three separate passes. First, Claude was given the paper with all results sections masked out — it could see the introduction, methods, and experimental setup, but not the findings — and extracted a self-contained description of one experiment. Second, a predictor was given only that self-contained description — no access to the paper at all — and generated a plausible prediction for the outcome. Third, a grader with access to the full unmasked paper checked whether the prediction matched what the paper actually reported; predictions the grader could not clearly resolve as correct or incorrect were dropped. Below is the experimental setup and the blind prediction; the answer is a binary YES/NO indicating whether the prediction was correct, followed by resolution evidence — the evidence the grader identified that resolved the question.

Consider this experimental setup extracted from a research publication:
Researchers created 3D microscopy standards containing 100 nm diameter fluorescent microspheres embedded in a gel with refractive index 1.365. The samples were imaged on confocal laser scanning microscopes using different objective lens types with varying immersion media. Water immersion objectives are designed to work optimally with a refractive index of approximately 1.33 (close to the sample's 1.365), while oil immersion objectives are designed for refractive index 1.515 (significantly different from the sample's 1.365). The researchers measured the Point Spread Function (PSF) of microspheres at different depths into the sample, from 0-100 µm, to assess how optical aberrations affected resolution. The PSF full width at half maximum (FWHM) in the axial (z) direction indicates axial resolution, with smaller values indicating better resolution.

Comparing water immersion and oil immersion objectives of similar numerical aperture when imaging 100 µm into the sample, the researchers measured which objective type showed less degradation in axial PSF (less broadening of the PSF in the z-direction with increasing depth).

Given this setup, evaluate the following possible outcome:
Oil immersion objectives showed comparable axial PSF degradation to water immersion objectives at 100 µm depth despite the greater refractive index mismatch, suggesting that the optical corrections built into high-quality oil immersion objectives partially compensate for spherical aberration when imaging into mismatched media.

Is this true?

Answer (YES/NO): NO